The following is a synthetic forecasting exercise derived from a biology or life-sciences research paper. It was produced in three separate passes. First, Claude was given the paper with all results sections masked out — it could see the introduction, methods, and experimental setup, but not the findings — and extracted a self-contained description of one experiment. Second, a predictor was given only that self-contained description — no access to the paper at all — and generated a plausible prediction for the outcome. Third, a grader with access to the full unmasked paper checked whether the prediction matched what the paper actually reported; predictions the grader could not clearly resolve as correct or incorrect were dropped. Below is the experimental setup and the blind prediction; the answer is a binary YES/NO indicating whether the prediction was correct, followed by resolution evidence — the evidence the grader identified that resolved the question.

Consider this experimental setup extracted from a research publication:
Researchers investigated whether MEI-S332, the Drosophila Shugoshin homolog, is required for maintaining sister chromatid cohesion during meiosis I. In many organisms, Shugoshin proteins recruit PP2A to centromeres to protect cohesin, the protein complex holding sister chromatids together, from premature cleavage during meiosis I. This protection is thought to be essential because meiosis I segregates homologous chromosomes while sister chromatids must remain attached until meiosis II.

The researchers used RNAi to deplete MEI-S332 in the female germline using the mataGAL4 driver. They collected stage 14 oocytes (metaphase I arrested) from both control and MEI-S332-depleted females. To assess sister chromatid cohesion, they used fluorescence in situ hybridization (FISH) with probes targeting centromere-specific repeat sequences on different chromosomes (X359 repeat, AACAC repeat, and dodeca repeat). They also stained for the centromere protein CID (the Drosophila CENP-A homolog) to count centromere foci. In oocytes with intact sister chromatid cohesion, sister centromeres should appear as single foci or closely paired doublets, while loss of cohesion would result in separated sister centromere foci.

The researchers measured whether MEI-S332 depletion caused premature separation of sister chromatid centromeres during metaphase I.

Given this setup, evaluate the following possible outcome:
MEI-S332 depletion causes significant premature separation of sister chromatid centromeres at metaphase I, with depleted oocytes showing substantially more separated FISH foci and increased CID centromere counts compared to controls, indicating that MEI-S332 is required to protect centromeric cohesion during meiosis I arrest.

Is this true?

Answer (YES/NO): NO